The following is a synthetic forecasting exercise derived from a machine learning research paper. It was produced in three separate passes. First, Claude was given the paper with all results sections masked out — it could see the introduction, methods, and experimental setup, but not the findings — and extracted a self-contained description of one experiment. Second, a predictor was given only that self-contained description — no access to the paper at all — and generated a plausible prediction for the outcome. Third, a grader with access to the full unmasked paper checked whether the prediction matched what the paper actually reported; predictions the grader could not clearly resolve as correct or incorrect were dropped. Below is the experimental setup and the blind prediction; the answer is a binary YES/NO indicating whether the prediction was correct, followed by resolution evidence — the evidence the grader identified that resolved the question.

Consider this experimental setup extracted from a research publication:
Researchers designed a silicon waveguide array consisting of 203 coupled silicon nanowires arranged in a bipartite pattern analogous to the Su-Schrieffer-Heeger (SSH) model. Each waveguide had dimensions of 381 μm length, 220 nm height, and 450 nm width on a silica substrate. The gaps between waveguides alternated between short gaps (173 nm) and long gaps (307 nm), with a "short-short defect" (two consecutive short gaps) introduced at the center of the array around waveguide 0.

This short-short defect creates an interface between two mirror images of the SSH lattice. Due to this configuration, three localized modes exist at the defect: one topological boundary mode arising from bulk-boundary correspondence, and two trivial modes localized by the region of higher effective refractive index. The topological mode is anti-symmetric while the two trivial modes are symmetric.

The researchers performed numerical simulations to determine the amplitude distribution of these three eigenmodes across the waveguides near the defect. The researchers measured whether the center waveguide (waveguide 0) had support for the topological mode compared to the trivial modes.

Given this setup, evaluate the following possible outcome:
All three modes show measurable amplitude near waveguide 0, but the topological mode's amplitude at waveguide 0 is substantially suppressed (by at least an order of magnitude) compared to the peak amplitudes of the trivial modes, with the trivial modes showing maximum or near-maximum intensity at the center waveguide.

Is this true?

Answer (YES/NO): NO